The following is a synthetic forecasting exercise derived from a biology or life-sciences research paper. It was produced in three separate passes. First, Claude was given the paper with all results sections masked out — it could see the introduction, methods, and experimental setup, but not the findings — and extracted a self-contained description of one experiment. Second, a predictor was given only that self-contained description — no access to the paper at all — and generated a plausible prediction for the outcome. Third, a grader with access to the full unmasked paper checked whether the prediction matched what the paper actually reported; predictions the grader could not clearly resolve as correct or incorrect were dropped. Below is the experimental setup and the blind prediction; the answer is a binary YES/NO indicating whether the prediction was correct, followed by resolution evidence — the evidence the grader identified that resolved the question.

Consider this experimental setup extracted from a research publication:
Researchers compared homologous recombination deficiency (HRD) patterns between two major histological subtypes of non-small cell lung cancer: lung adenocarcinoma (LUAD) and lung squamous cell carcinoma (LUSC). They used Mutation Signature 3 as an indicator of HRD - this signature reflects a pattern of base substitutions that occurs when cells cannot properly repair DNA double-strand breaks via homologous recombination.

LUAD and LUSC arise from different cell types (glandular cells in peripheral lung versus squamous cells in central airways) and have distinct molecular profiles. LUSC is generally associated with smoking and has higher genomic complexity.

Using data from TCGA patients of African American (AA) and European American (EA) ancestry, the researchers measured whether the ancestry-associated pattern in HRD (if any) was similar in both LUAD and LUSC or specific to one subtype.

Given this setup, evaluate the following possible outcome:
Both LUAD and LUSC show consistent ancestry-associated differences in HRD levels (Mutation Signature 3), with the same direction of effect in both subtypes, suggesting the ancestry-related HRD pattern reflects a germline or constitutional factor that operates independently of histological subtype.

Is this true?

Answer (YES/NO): NO